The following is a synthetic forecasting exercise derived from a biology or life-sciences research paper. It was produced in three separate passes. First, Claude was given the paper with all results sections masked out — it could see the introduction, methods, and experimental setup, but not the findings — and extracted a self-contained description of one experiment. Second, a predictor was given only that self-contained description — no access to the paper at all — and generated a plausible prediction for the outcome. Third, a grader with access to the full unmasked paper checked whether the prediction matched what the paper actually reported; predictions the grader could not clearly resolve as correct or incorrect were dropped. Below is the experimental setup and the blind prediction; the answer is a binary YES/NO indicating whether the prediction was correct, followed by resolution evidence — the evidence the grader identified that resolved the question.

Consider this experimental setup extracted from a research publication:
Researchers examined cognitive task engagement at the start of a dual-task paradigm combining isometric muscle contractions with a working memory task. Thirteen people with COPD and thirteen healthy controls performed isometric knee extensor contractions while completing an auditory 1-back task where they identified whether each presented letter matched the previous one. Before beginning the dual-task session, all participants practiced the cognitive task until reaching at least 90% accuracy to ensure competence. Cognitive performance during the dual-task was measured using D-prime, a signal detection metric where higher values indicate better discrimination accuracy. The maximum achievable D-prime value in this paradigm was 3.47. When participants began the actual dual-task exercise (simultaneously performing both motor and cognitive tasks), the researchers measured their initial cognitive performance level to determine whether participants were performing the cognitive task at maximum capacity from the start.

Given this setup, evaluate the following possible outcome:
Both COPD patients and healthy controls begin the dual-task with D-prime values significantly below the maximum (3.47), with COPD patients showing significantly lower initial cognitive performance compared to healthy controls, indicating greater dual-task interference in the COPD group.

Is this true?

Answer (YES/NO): NO